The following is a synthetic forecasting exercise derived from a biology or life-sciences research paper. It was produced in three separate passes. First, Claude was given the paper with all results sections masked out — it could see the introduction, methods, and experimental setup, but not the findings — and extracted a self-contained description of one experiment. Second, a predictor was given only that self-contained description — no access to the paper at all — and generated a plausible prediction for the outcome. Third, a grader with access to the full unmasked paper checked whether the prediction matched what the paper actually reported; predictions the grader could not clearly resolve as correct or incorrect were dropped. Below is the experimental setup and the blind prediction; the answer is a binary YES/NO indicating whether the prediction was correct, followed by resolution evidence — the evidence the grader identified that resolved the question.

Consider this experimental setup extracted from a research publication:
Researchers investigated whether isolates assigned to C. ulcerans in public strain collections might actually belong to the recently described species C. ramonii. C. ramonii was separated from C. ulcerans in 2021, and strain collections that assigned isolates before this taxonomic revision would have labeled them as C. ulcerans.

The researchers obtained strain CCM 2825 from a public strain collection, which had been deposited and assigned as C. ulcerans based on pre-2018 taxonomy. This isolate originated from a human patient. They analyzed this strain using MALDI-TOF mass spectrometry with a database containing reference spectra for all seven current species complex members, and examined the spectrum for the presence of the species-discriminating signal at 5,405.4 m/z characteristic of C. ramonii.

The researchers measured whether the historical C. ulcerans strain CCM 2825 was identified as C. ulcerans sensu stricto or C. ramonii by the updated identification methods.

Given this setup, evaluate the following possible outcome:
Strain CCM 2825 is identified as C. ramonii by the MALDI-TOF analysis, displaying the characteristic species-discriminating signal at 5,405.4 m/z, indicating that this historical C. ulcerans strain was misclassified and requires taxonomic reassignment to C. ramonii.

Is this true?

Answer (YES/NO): YES